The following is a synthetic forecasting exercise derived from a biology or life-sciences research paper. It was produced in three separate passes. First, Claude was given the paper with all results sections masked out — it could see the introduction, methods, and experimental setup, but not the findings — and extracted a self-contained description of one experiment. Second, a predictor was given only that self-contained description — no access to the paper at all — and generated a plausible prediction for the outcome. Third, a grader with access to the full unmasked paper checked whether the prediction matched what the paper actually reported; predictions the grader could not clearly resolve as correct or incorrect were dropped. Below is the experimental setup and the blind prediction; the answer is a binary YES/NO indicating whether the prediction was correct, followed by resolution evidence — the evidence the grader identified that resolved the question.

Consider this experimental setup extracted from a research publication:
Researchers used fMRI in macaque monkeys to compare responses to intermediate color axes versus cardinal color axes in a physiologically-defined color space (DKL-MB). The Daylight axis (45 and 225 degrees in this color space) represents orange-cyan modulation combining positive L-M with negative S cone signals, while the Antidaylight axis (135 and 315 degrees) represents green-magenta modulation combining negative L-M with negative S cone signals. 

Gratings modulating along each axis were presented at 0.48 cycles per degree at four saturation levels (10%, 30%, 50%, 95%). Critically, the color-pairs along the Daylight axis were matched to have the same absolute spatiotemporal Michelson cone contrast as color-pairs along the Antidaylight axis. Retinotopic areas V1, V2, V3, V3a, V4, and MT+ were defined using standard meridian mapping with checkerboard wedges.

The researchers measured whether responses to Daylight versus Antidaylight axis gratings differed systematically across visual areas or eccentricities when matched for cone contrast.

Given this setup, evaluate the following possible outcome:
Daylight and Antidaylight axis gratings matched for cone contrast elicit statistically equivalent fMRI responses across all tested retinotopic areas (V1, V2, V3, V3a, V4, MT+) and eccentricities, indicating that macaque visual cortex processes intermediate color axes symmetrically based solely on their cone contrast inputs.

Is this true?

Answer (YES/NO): NO